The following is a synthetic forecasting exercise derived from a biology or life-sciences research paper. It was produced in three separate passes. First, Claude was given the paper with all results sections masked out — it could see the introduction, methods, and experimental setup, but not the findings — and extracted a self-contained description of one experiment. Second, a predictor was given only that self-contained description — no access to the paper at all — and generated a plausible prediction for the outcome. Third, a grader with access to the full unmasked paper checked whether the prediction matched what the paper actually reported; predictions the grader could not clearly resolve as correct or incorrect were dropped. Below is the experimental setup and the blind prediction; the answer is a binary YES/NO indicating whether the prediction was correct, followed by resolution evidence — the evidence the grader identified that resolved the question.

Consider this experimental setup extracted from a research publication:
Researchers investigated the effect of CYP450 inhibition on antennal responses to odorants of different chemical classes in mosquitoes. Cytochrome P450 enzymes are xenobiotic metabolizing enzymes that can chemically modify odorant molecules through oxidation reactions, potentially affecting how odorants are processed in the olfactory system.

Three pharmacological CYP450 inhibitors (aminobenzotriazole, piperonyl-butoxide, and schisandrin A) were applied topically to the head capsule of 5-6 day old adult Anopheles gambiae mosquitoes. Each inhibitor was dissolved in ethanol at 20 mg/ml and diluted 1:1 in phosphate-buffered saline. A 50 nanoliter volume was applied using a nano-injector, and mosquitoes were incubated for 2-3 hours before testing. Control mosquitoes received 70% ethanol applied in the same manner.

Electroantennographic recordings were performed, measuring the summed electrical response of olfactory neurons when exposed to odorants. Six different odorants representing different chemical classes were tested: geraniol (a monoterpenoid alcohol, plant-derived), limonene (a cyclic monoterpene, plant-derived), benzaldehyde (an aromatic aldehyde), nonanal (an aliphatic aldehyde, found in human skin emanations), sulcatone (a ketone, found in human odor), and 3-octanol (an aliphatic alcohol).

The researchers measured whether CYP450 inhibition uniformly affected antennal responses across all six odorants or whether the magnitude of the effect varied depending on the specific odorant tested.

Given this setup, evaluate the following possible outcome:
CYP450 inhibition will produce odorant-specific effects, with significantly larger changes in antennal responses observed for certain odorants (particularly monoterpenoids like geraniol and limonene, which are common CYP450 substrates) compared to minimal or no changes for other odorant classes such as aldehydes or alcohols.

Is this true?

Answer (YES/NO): NO